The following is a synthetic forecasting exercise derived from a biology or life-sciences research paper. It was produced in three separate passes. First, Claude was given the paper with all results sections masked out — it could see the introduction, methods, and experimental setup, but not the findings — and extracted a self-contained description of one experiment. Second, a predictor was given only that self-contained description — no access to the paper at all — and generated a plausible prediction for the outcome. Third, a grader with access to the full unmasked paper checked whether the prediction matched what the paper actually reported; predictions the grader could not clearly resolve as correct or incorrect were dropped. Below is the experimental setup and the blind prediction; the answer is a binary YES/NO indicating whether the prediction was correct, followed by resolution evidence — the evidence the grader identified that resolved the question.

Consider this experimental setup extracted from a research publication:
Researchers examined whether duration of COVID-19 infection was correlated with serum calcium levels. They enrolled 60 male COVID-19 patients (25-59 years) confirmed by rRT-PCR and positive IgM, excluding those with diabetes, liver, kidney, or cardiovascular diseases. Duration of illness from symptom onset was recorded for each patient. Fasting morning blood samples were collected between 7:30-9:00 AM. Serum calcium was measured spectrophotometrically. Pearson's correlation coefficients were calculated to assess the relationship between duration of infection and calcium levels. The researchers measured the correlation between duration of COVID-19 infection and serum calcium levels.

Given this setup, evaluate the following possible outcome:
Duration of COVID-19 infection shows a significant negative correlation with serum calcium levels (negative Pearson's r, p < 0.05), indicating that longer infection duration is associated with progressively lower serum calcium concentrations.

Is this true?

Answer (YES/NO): YES